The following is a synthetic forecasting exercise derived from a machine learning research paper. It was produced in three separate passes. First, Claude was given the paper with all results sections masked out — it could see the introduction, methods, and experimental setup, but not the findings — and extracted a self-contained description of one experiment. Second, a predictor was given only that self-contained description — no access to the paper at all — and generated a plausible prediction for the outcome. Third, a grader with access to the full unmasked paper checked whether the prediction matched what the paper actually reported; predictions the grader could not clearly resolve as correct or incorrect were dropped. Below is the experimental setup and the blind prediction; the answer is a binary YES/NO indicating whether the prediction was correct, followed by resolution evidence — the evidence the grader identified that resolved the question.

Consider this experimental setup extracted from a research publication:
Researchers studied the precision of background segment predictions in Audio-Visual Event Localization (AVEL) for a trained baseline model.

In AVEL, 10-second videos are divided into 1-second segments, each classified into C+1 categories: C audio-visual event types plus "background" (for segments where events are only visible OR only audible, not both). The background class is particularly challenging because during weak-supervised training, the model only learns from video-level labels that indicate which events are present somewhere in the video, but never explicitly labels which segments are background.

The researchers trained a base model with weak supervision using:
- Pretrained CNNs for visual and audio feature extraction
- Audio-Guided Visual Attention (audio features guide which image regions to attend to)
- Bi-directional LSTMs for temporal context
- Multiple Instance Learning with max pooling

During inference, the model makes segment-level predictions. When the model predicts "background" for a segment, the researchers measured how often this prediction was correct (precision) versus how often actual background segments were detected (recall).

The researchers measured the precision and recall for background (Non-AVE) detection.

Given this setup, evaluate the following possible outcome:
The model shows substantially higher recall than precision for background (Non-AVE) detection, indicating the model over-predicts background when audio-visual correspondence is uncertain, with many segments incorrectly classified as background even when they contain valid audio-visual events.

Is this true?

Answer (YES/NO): NO